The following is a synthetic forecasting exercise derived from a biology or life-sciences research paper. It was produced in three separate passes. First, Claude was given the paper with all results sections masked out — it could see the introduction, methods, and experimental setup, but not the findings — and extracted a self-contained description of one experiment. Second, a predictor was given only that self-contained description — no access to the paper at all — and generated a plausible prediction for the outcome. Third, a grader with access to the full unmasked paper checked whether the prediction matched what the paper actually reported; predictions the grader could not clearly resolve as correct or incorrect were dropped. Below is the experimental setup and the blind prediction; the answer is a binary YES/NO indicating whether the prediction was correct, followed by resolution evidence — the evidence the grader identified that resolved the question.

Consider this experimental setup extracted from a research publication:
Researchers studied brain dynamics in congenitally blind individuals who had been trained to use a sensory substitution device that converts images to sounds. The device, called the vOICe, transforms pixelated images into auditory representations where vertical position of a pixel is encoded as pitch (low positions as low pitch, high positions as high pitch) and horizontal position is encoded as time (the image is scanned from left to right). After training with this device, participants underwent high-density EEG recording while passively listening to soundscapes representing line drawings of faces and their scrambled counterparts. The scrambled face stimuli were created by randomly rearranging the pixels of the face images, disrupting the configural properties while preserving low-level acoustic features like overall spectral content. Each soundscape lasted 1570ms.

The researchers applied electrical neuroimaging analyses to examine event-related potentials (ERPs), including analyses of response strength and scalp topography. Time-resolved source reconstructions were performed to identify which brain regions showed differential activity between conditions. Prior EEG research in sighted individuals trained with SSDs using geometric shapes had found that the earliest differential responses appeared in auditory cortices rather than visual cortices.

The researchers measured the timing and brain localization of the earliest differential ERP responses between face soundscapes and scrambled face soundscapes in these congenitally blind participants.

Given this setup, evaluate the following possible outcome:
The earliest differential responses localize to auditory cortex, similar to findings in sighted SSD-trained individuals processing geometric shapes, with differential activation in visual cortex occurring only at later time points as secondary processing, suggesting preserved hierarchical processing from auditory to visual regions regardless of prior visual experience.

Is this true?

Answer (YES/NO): NO